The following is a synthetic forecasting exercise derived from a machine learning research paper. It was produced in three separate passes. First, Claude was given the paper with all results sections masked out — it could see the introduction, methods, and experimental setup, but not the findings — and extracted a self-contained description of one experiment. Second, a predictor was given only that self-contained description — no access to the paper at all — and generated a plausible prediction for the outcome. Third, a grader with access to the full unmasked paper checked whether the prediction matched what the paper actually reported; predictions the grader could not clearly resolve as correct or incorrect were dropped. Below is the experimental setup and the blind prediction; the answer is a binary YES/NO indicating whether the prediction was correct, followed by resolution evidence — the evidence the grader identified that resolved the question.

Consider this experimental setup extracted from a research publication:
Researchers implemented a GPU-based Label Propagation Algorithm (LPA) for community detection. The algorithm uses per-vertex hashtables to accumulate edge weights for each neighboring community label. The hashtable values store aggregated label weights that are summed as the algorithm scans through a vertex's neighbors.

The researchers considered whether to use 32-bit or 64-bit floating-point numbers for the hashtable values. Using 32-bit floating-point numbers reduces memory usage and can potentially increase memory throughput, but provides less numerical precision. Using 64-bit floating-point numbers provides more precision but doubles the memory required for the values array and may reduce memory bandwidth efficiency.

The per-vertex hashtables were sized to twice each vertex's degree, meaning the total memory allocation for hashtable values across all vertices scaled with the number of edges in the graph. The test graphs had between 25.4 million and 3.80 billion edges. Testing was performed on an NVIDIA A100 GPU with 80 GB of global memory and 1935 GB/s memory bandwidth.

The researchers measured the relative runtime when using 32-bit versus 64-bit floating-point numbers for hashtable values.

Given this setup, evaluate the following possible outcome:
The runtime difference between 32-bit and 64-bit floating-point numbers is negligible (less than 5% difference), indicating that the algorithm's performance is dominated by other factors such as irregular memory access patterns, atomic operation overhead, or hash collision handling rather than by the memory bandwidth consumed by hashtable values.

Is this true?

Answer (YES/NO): NO